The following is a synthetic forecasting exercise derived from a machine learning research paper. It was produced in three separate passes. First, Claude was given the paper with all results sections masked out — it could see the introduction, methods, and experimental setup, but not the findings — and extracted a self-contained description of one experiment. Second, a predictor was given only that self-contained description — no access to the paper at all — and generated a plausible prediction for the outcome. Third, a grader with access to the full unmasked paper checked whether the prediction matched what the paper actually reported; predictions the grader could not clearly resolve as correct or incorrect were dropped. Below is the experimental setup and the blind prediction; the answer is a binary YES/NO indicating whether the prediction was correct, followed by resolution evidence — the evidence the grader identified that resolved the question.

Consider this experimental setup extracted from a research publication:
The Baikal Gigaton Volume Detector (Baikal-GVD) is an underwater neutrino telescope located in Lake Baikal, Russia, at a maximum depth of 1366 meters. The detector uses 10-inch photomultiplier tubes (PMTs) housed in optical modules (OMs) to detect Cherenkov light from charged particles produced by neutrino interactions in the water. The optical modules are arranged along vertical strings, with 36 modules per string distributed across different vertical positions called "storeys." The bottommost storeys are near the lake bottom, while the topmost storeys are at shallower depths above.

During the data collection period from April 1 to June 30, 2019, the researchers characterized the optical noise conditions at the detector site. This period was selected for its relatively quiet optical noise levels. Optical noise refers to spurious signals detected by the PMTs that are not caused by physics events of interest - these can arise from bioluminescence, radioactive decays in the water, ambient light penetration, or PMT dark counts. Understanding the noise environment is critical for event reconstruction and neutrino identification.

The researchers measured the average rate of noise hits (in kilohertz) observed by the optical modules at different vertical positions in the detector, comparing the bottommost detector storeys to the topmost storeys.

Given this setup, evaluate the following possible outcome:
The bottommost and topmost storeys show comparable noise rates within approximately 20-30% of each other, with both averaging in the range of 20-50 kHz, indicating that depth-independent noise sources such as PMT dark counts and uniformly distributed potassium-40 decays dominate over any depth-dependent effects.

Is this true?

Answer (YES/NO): NO